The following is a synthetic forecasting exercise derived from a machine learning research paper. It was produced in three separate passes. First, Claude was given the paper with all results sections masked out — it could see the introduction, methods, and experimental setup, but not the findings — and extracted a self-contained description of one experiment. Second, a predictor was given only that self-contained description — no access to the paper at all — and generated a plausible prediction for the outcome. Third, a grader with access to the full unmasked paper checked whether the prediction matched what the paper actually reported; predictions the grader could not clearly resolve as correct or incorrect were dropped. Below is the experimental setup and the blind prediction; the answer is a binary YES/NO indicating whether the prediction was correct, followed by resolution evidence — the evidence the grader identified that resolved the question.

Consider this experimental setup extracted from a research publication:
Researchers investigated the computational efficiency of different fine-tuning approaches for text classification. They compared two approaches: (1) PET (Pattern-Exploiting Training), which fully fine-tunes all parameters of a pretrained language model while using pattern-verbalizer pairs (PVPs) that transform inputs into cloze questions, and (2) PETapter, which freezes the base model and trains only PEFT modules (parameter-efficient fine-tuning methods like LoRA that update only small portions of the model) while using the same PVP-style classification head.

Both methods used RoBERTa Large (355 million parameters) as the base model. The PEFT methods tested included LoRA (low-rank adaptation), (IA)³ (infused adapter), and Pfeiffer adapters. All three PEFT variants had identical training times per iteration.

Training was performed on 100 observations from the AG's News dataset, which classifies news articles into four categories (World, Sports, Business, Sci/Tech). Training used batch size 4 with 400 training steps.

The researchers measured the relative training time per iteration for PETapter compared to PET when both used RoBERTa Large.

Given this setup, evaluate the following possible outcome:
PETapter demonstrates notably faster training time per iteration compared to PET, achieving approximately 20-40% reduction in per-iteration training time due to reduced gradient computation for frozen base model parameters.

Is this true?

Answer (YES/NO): YES